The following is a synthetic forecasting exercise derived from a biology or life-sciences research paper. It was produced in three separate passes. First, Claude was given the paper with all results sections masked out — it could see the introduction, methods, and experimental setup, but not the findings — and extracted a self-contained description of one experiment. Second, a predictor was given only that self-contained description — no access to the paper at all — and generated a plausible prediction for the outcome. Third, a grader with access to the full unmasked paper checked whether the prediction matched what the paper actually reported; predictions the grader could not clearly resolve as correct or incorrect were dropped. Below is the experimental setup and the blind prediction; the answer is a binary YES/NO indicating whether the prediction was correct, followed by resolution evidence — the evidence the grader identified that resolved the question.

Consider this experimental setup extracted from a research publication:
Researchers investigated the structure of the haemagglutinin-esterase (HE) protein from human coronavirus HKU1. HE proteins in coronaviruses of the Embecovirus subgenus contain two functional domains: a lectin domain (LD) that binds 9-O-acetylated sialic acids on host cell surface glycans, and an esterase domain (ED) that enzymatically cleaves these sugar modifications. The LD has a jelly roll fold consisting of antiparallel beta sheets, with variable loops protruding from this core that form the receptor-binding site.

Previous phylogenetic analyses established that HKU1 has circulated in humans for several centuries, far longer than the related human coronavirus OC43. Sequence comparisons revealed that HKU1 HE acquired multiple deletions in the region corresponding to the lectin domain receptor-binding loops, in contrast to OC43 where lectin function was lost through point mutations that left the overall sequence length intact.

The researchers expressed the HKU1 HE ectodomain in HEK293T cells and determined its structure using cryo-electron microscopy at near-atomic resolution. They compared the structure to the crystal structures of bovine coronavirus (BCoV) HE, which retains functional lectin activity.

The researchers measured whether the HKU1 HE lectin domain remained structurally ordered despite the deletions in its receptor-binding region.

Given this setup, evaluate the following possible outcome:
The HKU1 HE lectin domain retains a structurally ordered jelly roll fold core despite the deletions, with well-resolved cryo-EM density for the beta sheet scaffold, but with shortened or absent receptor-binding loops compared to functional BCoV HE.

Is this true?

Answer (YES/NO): YES